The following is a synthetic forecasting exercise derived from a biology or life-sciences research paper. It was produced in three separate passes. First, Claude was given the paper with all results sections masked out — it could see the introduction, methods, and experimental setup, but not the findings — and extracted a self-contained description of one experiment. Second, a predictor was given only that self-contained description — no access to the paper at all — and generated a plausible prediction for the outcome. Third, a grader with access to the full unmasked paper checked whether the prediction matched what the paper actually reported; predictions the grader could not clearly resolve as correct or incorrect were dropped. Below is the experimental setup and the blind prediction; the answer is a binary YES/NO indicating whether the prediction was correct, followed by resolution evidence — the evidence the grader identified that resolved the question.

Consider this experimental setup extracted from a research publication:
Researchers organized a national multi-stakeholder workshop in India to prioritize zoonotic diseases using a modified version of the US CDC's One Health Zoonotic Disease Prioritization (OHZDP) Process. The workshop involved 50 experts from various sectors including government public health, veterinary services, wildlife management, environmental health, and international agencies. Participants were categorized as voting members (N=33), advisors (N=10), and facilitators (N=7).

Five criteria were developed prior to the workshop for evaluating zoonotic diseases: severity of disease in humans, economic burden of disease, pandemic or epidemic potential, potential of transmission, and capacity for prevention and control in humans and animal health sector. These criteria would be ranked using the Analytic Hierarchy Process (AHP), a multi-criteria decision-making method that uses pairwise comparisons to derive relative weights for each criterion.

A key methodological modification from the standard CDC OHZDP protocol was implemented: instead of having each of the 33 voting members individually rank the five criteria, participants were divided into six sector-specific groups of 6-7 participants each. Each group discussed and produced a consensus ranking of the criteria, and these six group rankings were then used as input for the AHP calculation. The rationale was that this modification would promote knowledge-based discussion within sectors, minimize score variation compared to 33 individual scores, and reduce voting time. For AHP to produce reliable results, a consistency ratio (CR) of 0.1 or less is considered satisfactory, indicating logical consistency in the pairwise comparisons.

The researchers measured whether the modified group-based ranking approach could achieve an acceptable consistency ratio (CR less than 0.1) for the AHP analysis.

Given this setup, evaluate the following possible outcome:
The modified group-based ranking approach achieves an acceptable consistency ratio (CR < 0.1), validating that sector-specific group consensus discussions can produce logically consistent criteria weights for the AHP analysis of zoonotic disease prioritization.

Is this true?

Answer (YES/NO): YES